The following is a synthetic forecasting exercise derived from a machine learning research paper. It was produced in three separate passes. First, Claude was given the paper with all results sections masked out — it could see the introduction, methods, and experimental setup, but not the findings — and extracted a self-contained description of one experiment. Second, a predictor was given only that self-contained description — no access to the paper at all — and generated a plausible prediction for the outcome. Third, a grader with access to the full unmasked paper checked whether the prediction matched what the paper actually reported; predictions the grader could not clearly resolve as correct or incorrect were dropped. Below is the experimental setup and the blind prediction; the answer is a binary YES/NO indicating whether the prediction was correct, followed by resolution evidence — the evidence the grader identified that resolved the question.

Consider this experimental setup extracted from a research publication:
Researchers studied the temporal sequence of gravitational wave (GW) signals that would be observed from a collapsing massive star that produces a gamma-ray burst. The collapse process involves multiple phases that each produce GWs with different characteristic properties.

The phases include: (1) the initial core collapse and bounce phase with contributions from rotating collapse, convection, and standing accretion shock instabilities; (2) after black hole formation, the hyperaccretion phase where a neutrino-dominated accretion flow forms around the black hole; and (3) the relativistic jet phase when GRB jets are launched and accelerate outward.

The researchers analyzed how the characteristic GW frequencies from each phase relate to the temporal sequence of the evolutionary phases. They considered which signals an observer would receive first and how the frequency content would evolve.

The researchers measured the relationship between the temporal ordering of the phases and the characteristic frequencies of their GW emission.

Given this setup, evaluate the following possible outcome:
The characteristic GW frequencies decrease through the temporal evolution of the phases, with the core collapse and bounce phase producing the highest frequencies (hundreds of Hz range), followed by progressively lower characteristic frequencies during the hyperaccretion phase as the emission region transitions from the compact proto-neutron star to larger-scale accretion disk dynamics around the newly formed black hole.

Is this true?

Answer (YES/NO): YES